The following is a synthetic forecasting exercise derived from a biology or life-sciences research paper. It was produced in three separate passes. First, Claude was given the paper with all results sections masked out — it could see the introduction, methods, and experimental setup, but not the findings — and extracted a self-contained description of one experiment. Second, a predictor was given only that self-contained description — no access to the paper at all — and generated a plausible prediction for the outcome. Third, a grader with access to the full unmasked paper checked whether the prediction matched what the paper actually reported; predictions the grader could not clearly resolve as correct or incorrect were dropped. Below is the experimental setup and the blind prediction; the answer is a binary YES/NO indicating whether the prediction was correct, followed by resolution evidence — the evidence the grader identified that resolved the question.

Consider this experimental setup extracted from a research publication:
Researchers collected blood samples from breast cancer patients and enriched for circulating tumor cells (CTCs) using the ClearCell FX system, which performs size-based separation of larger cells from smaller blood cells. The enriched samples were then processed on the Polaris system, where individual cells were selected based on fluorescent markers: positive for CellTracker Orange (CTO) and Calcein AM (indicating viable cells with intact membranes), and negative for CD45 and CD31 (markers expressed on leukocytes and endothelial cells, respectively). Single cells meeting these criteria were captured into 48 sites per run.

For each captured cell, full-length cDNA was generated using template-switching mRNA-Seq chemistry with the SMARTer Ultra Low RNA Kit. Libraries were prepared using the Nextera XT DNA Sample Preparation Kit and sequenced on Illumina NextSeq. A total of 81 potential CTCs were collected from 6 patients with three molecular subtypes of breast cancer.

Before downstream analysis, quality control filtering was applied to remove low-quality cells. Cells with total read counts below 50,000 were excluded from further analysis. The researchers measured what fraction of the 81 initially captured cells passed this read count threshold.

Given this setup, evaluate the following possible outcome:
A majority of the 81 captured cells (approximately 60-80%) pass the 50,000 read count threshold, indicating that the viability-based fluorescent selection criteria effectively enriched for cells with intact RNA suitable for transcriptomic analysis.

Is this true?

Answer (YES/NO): NO